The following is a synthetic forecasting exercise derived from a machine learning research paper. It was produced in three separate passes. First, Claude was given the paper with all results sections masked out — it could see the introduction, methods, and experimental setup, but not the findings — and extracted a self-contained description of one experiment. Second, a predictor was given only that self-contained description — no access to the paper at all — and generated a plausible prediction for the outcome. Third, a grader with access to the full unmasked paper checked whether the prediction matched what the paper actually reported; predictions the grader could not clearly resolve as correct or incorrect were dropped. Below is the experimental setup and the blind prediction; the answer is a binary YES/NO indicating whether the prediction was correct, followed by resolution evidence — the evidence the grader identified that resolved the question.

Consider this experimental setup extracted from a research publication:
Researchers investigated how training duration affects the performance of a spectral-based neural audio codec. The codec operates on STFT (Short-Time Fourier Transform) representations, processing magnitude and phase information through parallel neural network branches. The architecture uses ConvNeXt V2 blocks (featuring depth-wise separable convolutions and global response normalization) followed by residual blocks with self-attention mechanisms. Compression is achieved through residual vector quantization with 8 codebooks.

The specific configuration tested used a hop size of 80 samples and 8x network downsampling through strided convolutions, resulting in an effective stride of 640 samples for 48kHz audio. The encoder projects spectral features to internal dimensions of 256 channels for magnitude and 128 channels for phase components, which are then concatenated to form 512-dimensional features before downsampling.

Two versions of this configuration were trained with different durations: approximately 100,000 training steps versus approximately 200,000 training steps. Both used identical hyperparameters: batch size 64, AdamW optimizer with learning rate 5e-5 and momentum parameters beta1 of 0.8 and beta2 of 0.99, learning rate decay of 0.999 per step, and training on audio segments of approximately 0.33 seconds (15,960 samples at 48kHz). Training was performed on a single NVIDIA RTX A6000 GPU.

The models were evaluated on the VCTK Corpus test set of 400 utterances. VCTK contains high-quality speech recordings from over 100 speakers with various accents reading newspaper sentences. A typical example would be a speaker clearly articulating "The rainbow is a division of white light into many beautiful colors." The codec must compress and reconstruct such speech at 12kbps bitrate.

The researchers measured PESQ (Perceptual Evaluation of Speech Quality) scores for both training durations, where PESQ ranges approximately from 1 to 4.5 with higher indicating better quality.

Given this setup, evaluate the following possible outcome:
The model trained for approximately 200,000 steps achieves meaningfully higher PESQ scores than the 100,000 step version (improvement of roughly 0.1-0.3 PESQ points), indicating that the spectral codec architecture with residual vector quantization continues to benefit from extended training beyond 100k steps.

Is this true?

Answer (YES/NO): YES